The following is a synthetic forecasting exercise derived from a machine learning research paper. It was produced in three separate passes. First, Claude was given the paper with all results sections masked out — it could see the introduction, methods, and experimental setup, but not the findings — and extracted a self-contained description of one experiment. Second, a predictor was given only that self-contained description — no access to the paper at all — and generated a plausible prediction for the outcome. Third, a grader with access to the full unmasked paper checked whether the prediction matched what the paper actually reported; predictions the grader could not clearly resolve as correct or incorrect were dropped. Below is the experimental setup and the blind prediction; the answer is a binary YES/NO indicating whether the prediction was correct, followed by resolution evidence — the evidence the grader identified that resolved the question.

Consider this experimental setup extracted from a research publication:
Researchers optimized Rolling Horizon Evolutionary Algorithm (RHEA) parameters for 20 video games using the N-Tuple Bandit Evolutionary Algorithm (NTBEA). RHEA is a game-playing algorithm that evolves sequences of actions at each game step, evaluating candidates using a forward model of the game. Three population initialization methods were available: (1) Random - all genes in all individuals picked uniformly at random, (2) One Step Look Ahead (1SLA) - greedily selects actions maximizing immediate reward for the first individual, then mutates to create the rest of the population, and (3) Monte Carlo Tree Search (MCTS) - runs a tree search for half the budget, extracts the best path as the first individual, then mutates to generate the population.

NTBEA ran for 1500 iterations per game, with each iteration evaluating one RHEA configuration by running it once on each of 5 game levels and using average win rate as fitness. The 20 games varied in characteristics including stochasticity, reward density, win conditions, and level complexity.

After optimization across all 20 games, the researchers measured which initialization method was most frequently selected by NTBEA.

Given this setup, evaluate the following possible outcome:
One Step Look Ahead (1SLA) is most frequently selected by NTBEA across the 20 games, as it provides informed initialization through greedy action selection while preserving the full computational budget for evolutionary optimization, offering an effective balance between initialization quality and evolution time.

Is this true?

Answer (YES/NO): NO